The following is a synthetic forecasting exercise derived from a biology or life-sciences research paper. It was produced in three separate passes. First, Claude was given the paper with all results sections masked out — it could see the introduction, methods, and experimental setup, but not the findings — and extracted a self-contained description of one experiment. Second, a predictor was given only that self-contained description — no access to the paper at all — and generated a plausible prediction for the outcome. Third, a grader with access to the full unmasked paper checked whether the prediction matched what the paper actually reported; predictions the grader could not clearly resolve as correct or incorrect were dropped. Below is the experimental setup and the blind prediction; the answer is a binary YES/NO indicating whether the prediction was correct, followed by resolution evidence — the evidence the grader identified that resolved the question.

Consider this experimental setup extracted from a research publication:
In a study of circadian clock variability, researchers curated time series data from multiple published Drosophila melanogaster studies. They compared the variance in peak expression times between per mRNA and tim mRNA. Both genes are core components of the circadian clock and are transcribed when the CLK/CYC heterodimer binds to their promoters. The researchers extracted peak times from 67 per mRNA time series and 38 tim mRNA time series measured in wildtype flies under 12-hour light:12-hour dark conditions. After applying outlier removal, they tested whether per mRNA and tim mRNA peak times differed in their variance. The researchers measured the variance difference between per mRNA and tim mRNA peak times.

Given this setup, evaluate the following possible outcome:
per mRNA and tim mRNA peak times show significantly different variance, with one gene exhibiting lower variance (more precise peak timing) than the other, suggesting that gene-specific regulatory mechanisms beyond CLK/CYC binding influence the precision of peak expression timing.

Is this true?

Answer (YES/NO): YES